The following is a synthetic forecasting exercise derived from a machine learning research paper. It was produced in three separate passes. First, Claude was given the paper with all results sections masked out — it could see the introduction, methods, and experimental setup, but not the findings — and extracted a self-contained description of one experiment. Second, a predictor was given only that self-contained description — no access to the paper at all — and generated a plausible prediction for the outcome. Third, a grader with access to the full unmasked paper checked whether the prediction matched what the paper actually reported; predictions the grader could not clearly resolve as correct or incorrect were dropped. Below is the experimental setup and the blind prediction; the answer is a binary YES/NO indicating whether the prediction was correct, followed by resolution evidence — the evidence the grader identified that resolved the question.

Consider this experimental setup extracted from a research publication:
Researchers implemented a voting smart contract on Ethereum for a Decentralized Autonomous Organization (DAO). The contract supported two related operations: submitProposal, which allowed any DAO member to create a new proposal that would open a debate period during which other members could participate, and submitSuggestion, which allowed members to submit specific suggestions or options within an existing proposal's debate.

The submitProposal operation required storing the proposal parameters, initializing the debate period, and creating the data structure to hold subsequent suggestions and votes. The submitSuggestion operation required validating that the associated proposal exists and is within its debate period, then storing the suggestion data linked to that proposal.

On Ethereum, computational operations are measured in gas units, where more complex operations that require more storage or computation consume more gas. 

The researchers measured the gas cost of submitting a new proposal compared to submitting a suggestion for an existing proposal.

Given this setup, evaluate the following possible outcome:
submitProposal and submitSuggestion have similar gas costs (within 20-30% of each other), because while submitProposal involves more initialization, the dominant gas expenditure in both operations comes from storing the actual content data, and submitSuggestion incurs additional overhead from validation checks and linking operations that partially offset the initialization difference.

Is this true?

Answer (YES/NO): NO